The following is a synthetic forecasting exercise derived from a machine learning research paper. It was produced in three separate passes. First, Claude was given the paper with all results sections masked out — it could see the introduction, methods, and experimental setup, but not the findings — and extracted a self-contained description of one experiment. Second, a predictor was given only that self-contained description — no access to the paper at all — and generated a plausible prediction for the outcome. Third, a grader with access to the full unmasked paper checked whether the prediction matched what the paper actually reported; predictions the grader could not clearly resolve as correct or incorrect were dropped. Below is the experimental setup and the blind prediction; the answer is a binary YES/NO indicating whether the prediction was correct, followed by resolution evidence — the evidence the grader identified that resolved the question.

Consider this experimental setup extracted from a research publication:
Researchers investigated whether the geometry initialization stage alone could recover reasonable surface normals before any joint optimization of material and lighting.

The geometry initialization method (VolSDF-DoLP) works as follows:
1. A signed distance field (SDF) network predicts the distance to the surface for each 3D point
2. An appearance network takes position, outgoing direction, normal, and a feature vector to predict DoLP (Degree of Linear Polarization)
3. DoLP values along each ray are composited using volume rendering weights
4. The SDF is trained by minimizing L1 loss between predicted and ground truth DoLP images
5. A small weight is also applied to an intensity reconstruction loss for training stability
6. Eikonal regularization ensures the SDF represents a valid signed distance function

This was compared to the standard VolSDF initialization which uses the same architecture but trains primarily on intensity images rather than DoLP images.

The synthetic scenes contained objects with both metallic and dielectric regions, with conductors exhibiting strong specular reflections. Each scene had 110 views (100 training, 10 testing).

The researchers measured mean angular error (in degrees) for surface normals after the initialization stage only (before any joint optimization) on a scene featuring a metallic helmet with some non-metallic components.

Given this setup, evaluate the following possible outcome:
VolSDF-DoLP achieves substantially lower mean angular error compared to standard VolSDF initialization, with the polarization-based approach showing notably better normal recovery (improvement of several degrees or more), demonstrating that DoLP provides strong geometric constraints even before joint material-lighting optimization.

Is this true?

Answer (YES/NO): YES